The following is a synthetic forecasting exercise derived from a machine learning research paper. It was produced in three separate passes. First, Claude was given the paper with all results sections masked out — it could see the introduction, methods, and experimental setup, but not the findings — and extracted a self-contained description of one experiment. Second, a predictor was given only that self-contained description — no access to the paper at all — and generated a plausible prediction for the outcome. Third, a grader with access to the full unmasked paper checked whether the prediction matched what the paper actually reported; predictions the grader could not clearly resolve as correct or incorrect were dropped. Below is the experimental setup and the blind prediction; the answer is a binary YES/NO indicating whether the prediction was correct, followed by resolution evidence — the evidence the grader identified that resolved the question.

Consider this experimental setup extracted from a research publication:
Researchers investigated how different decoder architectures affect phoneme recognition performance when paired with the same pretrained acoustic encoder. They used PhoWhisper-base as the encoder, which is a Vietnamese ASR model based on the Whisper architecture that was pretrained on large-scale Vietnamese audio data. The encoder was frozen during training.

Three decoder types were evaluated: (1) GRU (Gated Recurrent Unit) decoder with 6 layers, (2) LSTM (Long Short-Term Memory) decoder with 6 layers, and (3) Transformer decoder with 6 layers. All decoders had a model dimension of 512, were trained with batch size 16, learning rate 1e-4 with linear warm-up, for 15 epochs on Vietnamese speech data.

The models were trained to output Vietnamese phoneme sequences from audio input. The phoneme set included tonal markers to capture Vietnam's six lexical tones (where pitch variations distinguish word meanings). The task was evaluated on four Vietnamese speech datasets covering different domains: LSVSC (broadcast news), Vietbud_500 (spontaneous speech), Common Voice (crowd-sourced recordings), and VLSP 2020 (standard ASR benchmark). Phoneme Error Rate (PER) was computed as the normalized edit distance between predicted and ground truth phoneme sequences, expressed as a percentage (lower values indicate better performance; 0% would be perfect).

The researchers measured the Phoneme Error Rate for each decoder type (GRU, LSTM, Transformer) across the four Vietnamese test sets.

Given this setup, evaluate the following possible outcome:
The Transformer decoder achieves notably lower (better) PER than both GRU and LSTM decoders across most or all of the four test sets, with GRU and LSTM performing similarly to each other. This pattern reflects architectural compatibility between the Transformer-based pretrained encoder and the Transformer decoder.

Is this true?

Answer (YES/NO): NO